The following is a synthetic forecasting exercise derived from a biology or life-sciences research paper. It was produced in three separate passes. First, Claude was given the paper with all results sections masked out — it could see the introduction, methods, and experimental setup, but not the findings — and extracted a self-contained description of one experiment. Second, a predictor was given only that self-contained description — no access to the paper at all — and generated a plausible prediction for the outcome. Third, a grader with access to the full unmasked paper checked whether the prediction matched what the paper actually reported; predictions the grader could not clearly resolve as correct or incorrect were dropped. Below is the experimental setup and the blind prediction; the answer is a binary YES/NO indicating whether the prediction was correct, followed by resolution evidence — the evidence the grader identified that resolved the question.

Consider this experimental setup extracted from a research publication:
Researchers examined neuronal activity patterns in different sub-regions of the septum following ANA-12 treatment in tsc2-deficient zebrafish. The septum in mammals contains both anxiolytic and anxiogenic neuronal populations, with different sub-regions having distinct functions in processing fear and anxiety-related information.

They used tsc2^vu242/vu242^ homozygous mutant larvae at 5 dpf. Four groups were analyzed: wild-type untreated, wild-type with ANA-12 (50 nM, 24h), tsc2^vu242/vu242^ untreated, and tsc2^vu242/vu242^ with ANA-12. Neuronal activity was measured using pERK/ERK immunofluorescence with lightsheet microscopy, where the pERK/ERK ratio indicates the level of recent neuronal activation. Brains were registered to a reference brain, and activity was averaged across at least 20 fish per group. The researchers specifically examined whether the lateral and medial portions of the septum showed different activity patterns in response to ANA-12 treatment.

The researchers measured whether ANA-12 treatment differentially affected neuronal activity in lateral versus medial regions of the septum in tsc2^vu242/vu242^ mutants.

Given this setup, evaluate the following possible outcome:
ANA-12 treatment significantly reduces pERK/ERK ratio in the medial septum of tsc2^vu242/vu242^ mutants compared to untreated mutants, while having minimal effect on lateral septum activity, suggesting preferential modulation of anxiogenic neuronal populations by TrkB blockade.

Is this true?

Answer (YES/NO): NO